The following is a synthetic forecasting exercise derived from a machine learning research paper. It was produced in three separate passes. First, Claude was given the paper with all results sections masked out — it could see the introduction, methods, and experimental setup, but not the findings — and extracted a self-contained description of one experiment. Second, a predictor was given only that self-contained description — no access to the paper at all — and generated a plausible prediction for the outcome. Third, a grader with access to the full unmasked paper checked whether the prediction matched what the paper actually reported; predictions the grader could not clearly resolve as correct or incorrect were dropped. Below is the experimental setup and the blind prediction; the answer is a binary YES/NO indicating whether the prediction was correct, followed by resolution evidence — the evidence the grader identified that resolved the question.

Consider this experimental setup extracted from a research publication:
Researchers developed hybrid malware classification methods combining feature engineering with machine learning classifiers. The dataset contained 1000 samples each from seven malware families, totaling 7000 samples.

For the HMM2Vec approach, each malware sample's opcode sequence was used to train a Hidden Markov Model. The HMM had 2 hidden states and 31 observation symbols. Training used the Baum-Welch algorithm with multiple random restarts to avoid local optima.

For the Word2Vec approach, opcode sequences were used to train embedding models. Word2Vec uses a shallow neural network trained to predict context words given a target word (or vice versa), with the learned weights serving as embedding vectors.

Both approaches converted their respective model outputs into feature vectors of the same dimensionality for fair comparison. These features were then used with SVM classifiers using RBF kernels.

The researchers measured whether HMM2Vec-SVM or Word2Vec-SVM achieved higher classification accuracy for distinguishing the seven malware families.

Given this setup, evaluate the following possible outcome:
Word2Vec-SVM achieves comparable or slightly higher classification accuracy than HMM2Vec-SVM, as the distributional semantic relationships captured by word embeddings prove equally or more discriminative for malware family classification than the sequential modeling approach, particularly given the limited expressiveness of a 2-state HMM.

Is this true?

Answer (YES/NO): NO